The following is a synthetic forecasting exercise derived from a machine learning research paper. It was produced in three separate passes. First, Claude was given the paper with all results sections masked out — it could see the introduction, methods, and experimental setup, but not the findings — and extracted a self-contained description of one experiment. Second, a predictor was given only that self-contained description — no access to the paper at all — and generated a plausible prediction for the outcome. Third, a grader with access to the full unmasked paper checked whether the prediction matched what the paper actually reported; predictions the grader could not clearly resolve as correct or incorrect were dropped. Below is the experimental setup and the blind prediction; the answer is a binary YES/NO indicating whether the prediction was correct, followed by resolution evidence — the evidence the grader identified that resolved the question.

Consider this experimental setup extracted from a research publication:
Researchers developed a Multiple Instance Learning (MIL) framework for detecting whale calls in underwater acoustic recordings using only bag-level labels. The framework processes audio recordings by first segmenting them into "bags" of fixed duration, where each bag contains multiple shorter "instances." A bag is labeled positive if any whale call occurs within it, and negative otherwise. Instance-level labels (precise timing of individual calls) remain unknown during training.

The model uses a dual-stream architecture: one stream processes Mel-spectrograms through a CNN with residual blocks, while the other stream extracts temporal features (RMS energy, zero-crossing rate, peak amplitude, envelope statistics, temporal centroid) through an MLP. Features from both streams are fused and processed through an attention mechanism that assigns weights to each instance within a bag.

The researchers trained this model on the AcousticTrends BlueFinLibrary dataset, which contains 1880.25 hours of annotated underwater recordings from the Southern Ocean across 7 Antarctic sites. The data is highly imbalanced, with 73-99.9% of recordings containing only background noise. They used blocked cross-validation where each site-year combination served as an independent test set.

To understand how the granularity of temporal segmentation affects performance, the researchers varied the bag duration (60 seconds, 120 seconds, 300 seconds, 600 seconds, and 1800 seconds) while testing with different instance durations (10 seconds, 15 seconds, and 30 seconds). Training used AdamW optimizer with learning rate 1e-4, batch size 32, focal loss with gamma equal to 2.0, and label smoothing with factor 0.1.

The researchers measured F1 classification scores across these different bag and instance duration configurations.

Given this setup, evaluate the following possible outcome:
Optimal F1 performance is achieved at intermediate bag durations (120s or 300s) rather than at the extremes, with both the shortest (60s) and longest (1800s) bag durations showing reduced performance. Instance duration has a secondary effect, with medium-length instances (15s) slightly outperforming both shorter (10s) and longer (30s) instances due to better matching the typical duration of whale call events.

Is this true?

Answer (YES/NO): NO